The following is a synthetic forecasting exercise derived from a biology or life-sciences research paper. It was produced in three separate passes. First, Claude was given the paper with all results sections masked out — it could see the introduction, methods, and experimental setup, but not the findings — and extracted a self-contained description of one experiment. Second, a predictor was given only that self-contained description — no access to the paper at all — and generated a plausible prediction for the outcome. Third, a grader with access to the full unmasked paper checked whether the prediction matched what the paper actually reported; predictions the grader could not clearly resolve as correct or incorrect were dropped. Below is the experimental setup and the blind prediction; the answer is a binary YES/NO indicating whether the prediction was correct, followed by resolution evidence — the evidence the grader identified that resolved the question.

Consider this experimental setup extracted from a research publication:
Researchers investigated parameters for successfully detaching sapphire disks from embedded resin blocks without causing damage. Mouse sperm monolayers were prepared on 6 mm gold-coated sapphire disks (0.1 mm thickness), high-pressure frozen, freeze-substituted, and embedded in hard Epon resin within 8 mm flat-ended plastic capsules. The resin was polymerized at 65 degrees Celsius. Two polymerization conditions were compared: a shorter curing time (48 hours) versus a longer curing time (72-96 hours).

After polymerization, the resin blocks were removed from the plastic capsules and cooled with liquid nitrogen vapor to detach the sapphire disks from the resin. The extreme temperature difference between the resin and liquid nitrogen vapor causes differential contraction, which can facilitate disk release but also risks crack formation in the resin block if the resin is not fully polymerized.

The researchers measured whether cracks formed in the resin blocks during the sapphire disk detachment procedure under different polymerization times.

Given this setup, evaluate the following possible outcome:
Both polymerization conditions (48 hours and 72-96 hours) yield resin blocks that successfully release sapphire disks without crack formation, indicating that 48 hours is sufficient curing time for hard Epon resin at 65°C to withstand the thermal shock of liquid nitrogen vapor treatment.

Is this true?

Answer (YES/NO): NO